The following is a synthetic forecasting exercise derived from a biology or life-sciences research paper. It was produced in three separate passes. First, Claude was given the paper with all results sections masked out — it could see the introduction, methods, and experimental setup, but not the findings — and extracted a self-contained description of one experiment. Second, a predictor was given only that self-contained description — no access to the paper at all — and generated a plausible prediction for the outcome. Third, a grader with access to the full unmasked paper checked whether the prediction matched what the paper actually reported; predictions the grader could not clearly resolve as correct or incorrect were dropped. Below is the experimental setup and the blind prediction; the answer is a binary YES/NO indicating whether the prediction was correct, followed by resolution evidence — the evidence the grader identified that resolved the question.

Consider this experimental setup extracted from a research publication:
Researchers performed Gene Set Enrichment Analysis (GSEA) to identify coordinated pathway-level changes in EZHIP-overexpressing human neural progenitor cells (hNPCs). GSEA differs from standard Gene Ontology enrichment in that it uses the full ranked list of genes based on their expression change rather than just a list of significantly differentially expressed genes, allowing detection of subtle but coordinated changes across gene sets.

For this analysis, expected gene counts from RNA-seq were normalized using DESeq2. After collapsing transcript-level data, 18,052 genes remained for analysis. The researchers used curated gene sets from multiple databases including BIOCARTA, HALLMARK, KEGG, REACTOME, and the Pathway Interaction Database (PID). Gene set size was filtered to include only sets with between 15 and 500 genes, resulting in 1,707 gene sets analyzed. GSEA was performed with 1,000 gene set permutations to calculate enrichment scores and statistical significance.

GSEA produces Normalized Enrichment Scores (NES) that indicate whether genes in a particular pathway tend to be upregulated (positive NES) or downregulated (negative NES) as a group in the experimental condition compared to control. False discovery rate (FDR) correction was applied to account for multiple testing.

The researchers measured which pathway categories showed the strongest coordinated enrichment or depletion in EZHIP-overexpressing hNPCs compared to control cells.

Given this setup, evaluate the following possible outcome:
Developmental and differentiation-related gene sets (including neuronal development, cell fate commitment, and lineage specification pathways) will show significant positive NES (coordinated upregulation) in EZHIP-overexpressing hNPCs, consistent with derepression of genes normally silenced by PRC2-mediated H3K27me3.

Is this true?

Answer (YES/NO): NO